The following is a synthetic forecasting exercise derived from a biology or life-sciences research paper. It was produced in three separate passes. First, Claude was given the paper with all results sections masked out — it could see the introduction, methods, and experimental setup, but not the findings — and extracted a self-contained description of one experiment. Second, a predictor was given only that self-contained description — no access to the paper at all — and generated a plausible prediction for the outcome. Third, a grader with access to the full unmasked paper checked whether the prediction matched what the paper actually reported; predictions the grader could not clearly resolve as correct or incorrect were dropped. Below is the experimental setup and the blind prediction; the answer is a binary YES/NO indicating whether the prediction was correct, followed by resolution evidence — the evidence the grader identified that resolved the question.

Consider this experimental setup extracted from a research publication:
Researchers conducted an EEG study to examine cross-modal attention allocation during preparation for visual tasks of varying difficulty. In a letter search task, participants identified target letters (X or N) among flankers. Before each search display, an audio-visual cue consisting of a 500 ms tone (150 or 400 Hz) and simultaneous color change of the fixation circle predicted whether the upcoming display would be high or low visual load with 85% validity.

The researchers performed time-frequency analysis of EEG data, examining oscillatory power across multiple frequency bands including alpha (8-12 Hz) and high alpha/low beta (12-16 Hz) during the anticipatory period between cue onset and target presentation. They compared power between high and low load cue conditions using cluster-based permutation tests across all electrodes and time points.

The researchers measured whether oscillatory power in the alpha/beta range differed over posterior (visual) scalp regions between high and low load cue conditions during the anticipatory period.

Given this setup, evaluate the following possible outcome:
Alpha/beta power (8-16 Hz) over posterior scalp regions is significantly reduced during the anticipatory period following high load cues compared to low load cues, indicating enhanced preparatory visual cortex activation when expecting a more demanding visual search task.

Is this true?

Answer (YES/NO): NO